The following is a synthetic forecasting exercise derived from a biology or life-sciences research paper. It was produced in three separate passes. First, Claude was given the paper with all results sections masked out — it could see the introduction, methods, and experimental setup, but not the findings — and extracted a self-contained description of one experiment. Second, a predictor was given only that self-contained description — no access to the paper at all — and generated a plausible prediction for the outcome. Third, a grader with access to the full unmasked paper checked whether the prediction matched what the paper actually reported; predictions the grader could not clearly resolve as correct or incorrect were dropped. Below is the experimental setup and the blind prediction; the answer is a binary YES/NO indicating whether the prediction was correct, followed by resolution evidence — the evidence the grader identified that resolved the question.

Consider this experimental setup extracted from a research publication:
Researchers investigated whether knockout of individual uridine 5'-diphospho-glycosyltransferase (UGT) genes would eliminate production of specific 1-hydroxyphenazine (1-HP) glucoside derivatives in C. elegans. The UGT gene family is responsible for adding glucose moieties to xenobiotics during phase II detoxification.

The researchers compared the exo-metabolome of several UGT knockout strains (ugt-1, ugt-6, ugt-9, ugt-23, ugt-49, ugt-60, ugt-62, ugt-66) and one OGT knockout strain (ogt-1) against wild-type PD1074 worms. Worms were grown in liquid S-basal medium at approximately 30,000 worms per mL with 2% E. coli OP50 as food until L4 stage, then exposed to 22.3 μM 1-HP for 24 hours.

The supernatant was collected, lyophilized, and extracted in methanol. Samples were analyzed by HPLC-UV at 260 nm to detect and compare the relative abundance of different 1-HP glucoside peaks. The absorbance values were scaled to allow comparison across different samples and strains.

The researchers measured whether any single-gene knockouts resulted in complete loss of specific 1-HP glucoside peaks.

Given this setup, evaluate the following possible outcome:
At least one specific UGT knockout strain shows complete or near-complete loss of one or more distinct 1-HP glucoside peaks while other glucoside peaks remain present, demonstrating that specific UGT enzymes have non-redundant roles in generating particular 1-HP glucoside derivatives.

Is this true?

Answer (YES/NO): NO